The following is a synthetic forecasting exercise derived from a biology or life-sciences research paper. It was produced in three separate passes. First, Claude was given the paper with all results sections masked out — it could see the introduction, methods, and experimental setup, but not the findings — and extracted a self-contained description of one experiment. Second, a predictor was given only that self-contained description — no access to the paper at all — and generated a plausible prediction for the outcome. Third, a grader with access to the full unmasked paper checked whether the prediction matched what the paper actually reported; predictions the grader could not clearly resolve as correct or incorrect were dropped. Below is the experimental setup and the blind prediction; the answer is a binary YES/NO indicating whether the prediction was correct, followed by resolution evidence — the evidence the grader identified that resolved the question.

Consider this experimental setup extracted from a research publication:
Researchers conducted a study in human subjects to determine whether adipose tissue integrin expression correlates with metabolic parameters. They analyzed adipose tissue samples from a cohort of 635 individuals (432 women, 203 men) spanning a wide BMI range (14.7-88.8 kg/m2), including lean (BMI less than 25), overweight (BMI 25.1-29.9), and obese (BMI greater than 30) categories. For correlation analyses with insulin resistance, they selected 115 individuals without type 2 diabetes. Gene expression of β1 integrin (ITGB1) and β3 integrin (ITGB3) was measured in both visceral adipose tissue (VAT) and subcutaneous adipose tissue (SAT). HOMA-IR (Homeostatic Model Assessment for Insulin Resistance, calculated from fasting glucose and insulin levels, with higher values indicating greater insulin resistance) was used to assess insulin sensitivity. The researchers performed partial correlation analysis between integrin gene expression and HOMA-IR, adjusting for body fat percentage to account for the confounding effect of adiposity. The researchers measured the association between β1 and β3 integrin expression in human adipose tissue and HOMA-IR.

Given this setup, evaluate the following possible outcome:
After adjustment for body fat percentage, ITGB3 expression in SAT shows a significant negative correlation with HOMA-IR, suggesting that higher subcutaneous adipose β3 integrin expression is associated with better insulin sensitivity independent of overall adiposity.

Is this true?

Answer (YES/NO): NO